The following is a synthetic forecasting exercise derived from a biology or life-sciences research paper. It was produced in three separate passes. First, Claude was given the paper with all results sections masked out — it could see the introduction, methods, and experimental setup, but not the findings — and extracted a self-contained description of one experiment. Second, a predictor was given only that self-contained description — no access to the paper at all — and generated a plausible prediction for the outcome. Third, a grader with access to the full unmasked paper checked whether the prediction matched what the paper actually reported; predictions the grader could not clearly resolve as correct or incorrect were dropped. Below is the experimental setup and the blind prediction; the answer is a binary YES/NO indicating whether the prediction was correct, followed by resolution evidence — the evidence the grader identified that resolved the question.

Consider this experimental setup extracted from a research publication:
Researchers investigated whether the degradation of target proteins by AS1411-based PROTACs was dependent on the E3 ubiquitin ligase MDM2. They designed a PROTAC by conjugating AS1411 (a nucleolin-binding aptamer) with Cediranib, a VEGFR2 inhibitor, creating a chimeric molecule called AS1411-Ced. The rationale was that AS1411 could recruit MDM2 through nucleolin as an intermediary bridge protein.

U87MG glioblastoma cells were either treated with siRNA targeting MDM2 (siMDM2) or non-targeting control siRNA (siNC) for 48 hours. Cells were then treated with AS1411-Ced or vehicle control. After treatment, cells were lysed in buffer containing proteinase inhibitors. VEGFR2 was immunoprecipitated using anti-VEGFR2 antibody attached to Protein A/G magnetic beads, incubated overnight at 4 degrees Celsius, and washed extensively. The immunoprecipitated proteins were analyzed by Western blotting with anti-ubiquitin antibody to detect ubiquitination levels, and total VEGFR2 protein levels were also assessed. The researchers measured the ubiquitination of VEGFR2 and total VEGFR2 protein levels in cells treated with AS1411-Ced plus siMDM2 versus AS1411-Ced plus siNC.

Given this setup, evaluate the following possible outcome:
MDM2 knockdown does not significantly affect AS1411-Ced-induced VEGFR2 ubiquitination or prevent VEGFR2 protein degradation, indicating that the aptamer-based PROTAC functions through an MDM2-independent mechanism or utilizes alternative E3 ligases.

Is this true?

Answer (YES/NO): NO